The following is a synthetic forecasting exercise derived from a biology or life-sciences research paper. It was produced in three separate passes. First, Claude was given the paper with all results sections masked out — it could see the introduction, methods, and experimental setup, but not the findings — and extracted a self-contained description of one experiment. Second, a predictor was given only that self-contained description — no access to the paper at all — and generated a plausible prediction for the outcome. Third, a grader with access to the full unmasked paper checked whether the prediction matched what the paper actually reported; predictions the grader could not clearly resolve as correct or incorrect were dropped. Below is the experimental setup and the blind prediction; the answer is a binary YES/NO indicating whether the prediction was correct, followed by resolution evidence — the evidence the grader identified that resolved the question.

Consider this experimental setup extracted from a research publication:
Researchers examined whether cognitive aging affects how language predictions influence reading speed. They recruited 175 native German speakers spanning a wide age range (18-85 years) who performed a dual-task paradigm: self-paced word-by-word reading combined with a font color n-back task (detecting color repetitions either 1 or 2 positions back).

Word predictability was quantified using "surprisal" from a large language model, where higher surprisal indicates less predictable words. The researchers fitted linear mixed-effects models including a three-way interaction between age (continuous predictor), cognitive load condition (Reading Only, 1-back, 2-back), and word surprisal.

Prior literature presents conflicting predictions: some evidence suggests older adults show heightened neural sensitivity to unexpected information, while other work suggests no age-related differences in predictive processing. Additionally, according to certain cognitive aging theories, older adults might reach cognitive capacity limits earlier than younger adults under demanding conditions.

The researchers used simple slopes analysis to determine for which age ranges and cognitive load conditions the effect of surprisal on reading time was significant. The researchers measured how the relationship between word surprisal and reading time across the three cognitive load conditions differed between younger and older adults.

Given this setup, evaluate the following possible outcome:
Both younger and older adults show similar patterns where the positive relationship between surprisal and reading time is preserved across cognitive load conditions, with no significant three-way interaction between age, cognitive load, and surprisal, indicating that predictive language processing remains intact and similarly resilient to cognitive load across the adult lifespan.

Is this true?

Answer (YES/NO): NO